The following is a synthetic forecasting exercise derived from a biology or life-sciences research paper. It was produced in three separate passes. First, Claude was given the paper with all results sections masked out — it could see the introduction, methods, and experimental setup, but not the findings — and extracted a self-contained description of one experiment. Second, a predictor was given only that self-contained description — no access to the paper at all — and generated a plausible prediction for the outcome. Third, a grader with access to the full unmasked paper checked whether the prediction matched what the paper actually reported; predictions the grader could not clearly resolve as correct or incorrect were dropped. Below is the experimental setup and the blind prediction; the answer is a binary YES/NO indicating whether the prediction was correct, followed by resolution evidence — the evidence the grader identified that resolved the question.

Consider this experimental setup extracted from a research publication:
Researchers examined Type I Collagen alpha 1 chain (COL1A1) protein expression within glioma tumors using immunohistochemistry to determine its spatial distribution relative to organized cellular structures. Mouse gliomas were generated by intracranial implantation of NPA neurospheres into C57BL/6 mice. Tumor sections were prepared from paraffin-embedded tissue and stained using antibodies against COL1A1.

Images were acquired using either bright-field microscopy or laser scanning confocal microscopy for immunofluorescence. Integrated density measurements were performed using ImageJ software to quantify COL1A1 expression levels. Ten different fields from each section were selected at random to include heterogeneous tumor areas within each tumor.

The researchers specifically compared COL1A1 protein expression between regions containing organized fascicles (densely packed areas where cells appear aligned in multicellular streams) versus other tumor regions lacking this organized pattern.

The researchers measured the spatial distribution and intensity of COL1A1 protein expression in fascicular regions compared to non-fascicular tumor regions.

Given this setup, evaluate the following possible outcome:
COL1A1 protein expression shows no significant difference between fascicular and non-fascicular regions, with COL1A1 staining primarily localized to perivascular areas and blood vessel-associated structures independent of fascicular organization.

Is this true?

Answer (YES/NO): NO